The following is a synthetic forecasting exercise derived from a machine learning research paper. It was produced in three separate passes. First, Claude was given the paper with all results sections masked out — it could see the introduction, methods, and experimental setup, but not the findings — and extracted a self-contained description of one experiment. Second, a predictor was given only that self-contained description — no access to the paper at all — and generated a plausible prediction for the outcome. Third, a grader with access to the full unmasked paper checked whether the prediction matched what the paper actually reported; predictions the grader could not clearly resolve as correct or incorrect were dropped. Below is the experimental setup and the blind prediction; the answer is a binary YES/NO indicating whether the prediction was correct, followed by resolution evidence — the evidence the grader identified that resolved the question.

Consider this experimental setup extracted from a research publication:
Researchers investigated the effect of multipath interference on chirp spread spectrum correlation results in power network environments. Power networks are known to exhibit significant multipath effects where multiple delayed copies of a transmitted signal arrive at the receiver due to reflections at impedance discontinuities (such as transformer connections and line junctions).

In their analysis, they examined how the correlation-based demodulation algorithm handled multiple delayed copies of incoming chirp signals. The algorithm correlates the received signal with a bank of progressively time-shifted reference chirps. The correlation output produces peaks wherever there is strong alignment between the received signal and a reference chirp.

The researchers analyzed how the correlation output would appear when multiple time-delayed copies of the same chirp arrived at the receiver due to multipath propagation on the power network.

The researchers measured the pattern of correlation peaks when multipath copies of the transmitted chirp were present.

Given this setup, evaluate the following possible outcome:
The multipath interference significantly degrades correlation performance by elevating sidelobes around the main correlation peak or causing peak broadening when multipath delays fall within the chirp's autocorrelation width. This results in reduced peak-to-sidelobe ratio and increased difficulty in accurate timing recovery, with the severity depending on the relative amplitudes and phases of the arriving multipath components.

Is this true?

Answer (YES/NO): NO